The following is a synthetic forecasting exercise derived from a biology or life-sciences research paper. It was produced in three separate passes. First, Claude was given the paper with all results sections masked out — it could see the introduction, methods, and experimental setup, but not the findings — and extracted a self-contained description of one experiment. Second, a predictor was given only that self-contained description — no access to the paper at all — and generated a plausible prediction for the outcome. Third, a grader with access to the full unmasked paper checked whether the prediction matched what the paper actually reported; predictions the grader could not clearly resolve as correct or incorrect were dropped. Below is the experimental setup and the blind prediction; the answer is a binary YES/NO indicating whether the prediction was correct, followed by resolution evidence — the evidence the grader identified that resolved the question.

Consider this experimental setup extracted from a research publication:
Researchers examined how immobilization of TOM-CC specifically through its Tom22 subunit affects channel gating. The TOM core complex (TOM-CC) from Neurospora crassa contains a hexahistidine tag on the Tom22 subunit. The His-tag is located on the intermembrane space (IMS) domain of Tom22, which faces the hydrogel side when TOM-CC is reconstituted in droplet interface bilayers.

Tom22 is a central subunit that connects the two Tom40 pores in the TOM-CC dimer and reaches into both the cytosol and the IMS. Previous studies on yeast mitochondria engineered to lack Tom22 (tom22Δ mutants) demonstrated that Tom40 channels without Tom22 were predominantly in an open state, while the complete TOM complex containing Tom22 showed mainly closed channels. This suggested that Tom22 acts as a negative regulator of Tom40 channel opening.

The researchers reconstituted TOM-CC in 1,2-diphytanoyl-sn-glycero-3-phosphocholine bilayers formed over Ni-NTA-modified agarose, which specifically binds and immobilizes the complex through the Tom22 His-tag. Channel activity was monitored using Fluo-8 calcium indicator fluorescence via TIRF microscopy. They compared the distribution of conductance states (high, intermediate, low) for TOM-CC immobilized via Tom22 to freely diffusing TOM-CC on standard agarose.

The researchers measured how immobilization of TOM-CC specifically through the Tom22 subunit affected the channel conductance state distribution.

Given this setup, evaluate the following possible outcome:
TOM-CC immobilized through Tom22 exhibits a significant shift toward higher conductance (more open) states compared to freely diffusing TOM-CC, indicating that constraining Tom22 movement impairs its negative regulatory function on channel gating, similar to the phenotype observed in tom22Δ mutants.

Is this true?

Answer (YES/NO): NO